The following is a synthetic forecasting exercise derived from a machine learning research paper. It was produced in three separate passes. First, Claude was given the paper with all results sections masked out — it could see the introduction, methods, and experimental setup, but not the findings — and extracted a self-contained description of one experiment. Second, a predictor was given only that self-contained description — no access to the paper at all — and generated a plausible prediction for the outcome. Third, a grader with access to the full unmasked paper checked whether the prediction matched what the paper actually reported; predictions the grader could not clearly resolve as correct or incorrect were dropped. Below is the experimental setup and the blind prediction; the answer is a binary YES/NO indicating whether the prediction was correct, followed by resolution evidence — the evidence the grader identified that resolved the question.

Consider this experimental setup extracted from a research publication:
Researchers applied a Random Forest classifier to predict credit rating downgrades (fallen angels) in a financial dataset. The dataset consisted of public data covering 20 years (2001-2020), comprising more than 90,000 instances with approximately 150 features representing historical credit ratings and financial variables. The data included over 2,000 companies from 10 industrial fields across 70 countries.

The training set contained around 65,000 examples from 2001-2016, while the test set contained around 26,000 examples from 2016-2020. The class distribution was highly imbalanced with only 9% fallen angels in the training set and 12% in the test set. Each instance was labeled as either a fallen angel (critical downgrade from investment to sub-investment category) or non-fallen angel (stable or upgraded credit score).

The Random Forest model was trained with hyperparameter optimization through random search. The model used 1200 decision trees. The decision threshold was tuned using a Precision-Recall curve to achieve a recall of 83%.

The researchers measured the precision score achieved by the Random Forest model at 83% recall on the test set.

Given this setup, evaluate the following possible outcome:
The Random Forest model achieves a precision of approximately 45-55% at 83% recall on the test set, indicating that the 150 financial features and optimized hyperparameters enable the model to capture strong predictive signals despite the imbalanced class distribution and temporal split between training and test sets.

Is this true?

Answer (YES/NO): NO